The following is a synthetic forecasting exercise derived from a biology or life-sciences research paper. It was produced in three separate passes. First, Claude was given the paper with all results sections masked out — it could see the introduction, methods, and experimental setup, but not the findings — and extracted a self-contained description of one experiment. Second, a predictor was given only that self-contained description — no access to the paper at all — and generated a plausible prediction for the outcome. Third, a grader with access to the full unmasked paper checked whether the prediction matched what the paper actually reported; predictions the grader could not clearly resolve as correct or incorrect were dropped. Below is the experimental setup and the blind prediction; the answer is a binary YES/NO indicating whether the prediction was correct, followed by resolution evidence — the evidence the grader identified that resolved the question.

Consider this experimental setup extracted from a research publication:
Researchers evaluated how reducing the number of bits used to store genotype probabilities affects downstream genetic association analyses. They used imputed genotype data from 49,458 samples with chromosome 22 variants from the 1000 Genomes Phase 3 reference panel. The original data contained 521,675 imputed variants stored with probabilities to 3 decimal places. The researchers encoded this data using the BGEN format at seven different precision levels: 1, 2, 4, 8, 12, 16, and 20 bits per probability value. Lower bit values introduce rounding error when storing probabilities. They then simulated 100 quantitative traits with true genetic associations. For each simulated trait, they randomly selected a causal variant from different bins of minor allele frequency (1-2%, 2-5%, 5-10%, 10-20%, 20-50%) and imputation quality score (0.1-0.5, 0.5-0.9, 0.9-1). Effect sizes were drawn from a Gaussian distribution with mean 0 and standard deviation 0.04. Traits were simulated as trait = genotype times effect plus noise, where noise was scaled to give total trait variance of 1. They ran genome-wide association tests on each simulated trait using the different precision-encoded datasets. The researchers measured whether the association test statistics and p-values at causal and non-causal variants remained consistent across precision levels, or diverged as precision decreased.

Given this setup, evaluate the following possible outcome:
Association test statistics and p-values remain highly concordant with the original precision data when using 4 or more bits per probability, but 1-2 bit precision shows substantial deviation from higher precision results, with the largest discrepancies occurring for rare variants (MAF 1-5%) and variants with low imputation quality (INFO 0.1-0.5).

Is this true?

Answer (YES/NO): NO